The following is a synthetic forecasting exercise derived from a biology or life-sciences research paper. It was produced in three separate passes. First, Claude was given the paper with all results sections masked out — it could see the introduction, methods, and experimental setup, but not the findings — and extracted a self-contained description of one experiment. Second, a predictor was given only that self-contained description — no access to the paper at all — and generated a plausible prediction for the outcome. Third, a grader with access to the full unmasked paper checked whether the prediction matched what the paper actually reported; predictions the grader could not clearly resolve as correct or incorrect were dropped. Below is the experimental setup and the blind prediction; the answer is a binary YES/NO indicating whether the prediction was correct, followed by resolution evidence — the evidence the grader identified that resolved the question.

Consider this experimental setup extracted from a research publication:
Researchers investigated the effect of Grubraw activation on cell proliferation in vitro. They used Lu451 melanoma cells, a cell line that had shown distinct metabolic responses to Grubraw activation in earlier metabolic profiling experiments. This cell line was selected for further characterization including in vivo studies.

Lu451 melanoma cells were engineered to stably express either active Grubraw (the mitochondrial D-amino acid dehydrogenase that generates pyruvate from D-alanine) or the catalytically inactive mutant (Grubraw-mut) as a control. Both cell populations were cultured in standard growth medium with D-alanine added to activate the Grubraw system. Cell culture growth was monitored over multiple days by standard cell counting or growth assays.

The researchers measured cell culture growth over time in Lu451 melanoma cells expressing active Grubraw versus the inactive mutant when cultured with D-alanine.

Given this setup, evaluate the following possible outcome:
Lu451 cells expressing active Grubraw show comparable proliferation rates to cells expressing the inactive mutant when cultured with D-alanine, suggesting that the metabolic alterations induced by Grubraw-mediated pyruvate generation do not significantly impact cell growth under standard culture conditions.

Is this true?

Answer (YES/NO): NO